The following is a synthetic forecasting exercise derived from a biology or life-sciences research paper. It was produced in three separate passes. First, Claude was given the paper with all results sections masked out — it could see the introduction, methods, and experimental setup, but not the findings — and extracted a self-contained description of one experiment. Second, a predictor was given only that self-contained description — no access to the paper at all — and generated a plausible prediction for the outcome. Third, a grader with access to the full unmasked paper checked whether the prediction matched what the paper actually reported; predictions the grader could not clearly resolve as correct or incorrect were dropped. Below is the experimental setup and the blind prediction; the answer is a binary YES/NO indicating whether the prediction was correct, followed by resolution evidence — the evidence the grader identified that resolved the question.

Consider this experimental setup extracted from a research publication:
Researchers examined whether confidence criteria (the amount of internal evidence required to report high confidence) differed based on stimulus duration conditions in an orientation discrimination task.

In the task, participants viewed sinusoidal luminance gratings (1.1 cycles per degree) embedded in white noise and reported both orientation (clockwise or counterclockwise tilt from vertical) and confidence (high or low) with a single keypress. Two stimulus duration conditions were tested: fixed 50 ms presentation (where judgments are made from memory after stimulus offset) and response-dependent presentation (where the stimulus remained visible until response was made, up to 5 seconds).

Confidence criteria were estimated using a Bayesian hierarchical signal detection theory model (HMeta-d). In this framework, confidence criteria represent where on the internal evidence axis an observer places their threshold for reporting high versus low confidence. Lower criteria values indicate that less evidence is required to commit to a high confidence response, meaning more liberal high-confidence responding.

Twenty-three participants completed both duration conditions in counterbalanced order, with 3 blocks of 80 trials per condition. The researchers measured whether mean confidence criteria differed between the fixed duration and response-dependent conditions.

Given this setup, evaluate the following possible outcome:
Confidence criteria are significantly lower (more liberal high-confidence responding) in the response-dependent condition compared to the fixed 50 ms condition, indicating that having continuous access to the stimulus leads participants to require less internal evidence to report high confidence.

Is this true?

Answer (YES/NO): NO